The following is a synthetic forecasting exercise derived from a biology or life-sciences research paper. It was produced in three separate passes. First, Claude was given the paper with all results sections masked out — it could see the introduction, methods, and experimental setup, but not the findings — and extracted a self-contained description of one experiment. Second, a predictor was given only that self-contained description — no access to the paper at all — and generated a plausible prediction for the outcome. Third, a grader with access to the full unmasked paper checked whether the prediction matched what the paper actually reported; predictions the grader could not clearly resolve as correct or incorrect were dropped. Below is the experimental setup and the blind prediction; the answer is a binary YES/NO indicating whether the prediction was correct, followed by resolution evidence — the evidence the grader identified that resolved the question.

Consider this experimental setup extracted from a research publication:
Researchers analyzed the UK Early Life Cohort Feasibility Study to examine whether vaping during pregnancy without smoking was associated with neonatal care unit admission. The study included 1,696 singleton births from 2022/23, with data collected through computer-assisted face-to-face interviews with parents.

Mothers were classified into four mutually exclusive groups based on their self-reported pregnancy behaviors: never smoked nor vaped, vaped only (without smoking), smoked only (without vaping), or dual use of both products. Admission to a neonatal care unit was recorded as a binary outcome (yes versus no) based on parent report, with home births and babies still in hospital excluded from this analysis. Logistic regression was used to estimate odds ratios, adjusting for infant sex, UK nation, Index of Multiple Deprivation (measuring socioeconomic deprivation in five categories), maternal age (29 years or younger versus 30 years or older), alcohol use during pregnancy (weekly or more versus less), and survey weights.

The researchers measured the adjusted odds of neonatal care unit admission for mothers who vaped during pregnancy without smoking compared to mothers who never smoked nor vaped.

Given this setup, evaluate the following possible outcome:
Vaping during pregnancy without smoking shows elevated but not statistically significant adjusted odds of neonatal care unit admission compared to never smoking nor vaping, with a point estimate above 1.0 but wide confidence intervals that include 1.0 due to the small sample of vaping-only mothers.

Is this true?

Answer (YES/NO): NO